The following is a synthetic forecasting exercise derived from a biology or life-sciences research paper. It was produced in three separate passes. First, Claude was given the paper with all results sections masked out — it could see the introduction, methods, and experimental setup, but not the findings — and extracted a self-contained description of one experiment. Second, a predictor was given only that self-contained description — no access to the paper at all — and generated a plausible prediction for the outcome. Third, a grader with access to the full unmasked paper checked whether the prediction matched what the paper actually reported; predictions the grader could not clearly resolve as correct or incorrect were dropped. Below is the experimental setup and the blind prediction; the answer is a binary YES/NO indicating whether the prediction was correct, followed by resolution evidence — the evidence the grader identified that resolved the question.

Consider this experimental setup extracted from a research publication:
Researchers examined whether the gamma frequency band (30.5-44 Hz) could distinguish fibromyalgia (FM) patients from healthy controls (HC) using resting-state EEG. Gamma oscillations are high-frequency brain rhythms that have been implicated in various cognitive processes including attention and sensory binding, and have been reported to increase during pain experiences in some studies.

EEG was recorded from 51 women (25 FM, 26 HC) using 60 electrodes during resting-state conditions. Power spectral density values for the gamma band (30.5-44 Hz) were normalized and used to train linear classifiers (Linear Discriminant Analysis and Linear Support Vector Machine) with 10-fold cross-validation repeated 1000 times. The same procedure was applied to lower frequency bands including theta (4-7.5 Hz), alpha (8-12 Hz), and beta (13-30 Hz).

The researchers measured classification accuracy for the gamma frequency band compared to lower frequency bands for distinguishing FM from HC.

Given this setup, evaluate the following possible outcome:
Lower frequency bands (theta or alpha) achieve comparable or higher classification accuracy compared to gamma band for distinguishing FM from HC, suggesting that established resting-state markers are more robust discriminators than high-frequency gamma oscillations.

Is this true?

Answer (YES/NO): NO